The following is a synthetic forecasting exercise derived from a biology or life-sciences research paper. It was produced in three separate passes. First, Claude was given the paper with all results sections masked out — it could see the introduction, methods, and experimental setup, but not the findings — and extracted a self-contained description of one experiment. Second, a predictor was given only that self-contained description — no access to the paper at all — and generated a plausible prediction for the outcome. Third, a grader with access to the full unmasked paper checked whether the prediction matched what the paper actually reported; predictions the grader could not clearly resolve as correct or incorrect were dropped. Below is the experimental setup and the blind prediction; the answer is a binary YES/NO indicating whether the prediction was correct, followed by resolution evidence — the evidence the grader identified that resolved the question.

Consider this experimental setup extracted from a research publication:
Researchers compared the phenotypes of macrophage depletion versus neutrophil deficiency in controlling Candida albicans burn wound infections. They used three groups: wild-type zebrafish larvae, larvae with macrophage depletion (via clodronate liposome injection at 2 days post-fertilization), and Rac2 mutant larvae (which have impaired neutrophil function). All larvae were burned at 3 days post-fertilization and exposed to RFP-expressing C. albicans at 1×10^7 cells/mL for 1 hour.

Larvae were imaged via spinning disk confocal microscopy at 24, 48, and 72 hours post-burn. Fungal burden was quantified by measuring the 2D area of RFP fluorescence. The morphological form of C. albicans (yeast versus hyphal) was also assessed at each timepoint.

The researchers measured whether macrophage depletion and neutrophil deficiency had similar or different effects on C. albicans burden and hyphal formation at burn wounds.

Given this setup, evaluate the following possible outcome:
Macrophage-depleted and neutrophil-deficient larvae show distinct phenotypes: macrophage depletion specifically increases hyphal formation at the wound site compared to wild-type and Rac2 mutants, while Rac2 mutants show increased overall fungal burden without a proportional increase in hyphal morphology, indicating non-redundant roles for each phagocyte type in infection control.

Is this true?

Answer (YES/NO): NO